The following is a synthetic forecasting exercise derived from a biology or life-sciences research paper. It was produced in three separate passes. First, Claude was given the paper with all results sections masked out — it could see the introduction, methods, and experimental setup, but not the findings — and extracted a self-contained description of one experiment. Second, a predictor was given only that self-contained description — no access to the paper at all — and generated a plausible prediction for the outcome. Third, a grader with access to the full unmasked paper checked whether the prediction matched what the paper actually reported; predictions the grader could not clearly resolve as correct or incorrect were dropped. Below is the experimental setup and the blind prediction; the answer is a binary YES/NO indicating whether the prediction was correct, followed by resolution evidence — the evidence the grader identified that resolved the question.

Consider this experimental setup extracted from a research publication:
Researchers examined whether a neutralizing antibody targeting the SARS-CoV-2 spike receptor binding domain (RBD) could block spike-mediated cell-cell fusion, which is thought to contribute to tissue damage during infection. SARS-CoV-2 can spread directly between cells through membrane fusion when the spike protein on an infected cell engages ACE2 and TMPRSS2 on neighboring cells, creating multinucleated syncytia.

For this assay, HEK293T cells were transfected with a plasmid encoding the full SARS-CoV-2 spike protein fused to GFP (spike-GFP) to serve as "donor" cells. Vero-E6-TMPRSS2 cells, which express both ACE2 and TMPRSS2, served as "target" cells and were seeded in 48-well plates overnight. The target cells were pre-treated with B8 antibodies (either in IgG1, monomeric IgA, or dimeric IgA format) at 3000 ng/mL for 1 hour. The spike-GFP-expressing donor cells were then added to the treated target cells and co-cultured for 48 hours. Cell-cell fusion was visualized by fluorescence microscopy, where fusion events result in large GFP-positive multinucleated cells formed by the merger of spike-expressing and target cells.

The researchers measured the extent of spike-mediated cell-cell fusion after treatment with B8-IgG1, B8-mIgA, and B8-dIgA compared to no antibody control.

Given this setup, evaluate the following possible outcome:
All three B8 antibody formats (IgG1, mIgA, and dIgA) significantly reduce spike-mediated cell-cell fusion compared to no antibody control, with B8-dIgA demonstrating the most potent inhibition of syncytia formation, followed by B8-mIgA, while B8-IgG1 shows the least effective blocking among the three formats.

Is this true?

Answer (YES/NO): NO